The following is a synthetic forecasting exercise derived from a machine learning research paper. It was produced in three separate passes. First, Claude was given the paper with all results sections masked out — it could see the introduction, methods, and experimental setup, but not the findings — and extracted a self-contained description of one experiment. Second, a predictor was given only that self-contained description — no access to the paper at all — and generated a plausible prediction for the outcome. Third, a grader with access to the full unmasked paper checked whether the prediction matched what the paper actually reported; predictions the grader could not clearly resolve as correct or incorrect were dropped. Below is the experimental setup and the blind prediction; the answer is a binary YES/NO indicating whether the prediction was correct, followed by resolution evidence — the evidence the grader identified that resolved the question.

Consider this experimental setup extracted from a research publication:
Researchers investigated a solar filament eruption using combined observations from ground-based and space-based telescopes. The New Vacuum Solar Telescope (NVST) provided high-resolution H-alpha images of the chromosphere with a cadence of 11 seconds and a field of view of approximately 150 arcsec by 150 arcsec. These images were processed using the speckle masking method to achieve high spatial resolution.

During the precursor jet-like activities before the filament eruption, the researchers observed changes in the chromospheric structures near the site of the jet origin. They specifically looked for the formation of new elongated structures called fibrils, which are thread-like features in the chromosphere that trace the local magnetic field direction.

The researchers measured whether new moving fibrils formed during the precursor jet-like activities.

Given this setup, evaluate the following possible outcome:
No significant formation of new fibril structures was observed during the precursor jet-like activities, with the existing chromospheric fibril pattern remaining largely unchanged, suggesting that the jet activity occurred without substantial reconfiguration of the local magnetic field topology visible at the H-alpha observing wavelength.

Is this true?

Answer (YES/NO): NO